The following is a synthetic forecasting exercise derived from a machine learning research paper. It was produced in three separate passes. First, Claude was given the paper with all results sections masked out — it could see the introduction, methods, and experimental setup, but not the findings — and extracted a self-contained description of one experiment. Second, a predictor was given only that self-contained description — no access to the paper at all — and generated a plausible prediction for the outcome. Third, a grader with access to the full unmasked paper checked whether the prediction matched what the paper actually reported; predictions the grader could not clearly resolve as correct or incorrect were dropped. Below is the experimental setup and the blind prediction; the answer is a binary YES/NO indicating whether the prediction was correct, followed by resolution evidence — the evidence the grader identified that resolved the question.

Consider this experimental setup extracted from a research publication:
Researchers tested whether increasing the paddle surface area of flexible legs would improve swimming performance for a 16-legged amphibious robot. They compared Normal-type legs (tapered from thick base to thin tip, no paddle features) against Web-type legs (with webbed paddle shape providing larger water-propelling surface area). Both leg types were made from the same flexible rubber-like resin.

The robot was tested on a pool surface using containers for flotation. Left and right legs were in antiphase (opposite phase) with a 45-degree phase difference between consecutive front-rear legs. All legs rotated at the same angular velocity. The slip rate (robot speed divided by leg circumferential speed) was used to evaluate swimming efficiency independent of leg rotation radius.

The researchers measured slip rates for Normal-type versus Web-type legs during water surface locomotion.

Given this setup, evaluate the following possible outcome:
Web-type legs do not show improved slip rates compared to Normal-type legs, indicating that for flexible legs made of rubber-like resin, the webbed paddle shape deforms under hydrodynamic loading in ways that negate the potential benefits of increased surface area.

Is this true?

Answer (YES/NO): NO